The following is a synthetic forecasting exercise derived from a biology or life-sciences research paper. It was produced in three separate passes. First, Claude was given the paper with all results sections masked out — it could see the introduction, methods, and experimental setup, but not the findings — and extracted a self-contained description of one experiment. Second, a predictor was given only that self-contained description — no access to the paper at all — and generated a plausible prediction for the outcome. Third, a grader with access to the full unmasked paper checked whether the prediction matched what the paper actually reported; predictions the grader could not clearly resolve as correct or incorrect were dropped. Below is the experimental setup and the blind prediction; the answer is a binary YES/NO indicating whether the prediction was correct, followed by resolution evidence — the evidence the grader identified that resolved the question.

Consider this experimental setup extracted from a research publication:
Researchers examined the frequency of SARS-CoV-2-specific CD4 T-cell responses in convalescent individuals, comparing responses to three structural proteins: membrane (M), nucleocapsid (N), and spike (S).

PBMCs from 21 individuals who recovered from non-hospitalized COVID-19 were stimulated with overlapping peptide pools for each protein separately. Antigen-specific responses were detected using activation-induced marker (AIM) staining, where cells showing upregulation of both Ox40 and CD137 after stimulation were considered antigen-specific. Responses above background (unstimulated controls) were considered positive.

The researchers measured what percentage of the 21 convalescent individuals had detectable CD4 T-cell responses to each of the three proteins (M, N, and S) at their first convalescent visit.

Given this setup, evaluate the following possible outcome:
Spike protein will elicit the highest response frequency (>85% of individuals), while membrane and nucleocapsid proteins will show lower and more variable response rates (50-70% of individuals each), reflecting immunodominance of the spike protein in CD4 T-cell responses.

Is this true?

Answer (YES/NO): NO